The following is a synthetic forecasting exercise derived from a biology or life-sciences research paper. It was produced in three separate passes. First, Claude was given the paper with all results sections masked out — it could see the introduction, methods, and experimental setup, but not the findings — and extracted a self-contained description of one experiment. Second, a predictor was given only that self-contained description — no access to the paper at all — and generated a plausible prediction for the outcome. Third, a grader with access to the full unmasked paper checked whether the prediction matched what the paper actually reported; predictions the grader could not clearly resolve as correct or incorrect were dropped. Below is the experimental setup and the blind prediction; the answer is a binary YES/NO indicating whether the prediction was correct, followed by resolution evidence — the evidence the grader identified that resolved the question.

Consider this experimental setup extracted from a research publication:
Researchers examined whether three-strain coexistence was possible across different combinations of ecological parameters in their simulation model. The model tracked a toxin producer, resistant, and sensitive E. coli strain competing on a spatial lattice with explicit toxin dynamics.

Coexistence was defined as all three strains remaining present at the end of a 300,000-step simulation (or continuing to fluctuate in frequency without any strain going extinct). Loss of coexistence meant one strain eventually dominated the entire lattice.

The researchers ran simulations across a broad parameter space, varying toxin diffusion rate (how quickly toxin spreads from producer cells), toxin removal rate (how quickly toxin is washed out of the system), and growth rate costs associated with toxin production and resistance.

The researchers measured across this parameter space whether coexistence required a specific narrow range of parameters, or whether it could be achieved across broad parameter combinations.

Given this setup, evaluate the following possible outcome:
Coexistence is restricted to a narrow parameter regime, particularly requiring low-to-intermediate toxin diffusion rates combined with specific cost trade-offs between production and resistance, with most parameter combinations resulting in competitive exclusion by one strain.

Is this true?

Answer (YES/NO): NO